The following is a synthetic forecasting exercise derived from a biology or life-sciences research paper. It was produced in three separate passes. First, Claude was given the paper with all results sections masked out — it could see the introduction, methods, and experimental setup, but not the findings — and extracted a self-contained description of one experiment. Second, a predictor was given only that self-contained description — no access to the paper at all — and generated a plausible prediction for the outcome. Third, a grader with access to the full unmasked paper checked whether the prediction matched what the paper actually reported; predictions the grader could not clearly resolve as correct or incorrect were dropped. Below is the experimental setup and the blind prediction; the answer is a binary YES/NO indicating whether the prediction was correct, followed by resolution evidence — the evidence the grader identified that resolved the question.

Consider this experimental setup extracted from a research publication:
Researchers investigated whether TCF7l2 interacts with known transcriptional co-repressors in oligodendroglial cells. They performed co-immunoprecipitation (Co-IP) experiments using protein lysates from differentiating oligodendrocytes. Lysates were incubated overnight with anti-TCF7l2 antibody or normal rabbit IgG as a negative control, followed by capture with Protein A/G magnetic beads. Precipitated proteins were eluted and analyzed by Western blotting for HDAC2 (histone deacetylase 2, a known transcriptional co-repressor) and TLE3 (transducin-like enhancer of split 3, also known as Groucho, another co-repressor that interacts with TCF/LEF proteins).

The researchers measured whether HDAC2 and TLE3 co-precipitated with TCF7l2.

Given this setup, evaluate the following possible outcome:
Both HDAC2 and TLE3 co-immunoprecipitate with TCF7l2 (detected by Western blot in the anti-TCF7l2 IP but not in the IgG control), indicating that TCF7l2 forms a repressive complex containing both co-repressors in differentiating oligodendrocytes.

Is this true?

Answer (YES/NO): YES